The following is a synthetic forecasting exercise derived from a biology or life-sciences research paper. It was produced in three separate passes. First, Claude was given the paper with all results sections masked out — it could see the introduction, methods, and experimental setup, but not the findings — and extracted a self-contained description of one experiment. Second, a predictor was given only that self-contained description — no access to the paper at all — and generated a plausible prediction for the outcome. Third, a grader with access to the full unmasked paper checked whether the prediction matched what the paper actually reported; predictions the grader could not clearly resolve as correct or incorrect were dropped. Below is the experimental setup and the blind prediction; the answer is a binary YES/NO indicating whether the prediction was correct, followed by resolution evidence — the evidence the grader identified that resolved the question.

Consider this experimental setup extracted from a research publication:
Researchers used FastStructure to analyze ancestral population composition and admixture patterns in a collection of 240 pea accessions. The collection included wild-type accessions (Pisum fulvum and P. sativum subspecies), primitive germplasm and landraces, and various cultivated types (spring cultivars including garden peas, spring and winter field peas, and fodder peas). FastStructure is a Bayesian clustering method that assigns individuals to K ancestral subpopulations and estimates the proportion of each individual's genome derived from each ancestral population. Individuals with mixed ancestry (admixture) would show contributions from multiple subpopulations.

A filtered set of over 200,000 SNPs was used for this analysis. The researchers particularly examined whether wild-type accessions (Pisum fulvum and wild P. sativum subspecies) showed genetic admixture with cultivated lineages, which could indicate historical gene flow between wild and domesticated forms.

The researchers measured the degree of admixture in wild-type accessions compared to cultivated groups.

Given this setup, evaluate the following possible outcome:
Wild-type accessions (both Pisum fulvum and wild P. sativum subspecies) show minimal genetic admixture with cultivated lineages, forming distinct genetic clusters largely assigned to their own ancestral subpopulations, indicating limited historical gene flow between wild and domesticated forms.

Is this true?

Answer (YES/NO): YES